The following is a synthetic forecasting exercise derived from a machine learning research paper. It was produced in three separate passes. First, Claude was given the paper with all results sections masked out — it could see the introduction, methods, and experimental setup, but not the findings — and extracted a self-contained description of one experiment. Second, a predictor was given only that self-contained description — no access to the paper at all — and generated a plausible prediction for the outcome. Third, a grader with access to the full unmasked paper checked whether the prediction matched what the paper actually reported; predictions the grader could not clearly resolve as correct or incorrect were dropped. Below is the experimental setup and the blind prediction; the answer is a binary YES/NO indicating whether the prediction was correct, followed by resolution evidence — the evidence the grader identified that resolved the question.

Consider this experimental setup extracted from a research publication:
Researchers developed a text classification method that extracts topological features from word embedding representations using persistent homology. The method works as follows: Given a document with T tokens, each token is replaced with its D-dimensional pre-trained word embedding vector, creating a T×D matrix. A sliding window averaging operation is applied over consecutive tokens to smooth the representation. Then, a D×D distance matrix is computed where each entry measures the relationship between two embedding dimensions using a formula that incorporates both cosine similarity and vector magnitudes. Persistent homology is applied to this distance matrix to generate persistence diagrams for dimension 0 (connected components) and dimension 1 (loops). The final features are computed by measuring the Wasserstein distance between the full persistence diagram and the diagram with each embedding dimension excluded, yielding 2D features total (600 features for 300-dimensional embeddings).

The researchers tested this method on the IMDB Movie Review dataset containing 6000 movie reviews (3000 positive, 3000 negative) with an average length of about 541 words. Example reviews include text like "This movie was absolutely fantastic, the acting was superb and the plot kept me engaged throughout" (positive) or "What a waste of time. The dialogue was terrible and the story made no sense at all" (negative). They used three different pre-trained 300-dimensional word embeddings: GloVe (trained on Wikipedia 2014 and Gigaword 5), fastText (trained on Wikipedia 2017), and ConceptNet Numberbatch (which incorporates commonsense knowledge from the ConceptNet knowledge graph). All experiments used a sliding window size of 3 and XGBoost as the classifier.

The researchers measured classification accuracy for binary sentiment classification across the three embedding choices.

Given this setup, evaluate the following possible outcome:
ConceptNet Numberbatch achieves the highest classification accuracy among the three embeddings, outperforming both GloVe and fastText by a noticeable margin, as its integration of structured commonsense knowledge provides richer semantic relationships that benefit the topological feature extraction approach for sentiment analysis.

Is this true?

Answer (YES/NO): YES